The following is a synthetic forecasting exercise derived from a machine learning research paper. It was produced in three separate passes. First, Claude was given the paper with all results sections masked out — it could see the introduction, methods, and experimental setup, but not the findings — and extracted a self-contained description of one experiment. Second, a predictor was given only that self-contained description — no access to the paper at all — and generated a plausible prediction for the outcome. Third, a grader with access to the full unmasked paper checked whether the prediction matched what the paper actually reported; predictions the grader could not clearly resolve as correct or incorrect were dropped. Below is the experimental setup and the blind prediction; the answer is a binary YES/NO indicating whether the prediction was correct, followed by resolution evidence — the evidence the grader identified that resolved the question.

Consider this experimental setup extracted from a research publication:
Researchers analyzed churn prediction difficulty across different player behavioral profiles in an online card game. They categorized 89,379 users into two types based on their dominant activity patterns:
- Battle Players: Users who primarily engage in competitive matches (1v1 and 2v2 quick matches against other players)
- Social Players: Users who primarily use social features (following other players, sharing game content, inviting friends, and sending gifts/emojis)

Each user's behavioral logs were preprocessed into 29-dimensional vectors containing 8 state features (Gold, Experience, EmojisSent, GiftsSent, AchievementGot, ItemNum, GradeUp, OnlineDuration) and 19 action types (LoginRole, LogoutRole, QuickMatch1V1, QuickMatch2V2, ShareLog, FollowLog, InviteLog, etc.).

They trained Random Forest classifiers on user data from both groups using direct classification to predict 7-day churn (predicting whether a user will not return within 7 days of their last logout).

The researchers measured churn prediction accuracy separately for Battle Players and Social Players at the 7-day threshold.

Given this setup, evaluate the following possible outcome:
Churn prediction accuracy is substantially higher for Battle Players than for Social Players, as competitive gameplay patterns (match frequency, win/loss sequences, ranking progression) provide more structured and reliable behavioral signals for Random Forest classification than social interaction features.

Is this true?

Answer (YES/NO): NO